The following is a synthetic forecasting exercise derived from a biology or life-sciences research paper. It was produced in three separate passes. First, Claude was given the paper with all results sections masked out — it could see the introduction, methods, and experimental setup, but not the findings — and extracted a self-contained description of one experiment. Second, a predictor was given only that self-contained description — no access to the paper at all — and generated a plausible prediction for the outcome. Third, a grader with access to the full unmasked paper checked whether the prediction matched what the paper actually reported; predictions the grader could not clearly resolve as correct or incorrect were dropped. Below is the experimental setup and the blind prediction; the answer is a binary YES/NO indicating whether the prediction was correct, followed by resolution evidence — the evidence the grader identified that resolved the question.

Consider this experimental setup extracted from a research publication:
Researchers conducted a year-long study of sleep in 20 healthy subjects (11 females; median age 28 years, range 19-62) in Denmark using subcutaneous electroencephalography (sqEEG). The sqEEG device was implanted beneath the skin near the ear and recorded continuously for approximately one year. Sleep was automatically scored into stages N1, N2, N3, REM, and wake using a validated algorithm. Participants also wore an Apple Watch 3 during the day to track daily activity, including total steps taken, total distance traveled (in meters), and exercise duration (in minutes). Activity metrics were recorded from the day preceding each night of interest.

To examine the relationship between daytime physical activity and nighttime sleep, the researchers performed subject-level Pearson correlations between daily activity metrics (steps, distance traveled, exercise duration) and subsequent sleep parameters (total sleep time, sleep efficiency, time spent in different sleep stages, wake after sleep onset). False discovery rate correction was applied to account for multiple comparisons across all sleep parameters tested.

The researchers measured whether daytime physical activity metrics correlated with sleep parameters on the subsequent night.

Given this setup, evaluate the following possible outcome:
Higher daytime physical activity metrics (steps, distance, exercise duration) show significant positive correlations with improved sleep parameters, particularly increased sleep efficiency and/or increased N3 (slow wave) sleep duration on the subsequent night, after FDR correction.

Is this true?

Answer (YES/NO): NO